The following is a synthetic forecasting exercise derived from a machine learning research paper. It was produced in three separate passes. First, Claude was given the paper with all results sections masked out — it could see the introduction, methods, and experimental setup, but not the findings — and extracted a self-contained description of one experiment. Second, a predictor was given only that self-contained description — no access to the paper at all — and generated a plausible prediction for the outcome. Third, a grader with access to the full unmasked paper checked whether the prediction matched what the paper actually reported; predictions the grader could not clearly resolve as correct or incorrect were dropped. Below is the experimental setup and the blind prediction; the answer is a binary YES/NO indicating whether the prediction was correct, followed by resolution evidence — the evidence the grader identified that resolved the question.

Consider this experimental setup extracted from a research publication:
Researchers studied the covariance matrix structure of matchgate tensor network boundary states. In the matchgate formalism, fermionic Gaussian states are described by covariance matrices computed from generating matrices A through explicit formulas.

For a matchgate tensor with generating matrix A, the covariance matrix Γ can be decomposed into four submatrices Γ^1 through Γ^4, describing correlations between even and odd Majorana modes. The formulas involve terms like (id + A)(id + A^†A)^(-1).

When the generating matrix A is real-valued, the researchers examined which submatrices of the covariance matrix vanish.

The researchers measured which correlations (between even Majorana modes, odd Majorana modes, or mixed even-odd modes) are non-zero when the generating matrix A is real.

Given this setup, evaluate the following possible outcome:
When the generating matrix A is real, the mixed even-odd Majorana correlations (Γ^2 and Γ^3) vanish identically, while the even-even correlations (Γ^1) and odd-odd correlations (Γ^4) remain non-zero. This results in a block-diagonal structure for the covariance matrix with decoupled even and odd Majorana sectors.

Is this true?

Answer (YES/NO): NO